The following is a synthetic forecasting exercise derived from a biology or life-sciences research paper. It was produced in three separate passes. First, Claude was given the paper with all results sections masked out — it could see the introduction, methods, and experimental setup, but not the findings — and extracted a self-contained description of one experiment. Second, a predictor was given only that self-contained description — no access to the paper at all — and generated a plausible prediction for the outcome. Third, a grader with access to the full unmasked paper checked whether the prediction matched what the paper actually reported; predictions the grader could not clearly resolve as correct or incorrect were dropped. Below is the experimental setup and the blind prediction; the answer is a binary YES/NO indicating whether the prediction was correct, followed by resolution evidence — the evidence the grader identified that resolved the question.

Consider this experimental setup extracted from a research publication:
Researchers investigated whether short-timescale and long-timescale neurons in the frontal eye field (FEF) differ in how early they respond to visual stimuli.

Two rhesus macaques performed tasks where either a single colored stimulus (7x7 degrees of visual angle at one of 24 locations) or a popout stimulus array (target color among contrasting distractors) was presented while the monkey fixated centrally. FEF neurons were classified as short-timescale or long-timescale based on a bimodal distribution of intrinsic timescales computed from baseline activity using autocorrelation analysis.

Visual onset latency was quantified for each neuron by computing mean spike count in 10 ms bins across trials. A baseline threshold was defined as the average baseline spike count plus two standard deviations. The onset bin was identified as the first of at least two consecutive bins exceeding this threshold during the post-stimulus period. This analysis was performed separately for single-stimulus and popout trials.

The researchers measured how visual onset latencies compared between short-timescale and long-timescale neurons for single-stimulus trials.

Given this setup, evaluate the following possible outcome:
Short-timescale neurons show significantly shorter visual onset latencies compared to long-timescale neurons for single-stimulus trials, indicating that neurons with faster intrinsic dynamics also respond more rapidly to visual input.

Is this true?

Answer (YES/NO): NO